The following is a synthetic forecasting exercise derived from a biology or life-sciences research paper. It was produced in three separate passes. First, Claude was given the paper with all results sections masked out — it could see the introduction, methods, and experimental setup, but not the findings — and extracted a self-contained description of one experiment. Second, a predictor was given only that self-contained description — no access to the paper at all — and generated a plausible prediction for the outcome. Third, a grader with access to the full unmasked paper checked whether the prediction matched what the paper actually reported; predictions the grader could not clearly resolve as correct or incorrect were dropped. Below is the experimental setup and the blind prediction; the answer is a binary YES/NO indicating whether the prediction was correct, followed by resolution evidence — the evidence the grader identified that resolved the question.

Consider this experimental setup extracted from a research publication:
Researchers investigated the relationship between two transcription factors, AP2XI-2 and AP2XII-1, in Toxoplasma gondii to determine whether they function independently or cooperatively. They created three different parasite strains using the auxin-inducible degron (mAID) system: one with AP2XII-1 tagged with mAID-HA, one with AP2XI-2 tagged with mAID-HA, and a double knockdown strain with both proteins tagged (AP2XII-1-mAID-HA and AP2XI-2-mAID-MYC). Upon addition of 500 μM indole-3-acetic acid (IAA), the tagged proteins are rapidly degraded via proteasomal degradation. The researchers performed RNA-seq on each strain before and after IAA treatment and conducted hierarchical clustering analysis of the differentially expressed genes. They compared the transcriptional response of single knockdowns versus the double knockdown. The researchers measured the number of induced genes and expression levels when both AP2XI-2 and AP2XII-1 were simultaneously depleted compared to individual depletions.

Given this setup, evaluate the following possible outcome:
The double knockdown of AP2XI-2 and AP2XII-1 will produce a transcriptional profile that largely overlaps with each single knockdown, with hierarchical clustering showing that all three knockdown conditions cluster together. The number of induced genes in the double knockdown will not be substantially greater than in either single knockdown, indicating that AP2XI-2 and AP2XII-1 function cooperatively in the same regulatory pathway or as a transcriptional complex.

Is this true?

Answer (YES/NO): NO